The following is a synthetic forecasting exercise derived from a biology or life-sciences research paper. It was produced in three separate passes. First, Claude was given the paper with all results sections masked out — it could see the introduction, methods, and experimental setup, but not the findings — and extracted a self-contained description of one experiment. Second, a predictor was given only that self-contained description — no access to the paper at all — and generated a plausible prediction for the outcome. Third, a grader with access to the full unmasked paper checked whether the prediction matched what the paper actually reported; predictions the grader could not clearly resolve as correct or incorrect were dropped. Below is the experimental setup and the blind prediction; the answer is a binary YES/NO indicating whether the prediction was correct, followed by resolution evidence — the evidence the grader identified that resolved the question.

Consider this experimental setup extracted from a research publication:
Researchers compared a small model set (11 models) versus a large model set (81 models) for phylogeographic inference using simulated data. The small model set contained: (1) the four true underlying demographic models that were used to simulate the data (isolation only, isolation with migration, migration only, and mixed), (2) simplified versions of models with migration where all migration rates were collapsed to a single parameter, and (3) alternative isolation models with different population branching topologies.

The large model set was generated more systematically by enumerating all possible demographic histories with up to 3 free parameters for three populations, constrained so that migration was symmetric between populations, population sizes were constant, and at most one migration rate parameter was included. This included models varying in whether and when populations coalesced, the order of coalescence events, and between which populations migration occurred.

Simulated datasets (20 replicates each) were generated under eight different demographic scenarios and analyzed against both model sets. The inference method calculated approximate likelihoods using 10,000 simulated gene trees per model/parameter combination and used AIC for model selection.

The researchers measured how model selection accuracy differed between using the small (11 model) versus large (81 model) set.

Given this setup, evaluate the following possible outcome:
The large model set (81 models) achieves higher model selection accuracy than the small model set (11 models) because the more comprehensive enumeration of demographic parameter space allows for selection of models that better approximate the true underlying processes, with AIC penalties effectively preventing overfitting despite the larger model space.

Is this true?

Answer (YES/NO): NO